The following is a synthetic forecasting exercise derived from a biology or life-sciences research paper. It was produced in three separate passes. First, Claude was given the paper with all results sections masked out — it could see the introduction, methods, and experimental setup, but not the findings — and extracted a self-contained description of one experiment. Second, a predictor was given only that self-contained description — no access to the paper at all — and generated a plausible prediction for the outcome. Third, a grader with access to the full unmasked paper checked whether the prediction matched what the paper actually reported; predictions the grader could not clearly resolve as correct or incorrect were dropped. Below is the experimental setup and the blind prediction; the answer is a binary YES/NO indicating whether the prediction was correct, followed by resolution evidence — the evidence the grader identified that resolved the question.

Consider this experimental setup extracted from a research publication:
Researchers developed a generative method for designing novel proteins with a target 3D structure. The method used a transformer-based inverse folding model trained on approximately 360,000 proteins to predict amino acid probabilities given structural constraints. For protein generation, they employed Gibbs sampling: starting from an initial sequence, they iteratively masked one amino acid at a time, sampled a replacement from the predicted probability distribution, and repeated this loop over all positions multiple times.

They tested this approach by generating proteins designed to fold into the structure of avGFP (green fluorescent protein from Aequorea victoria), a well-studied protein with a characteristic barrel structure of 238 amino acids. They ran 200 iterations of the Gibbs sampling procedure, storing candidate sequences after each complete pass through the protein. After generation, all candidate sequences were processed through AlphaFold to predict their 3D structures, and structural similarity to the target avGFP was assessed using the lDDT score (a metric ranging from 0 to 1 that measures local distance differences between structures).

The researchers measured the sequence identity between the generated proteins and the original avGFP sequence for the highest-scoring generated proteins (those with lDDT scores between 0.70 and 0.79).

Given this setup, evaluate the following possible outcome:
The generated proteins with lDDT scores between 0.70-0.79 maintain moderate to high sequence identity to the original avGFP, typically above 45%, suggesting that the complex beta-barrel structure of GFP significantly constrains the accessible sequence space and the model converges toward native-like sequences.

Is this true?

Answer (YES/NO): NO